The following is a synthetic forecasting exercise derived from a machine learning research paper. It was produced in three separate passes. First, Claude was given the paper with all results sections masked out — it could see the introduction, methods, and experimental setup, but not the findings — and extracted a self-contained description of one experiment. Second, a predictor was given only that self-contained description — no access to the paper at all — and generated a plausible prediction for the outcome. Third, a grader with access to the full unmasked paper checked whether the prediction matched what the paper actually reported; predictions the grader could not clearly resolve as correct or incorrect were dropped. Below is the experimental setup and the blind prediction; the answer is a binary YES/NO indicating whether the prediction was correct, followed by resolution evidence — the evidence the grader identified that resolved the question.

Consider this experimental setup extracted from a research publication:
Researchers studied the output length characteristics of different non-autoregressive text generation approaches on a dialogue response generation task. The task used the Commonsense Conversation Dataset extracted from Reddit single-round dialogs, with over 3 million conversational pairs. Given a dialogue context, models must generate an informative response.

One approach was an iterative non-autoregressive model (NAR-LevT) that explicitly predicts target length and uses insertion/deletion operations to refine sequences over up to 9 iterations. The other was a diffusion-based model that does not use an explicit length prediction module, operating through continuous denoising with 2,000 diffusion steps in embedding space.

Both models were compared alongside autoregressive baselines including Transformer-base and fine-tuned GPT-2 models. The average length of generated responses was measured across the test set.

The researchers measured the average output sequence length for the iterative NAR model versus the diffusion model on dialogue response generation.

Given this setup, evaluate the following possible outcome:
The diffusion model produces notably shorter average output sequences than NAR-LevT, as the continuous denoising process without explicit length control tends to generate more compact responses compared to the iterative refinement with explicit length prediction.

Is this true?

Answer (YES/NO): NO